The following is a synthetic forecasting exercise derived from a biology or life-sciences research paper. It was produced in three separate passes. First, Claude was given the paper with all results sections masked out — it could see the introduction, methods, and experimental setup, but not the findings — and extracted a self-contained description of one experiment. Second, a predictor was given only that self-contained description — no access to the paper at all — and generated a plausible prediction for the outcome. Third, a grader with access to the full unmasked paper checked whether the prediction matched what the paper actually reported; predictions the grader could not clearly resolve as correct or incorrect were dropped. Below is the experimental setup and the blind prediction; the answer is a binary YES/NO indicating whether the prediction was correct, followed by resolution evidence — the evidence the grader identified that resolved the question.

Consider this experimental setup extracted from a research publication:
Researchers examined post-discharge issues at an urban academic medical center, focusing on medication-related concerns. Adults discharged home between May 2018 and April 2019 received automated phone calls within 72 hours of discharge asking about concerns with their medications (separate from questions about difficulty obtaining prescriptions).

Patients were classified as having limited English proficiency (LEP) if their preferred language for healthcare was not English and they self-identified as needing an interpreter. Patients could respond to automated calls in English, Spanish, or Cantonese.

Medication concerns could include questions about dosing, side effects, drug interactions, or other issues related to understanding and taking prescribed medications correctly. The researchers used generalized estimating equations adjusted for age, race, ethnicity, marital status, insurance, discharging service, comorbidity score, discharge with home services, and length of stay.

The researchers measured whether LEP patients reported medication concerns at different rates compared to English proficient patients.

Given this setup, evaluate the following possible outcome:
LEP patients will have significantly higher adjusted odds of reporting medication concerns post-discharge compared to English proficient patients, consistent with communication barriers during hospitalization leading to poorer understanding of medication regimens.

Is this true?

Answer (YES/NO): YES